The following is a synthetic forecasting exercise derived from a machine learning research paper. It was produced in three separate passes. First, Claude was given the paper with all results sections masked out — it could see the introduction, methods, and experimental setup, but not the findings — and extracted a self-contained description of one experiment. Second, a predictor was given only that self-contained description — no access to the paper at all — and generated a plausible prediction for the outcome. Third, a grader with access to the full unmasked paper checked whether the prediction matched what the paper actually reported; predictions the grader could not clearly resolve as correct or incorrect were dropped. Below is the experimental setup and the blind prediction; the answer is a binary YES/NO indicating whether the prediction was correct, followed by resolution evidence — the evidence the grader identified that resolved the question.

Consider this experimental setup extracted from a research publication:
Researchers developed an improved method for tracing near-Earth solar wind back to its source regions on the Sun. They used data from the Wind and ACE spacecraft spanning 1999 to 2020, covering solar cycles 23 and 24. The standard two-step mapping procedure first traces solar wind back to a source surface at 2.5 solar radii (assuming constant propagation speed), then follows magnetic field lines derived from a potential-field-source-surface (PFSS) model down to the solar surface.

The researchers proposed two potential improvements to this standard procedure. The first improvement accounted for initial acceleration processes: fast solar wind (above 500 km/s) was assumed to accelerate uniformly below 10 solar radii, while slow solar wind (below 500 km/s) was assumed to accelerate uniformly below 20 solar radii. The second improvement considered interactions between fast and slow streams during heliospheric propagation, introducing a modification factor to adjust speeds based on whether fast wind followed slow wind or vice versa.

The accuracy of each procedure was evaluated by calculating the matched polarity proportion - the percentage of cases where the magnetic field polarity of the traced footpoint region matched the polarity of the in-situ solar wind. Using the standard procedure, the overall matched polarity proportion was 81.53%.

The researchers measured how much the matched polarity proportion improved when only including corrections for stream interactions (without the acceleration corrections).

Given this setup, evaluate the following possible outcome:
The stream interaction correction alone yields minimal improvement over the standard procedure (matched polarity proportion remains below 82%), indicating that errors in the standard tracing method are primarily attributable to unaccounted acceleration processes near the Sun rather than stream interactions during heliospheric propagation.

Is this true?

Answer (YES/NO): YES